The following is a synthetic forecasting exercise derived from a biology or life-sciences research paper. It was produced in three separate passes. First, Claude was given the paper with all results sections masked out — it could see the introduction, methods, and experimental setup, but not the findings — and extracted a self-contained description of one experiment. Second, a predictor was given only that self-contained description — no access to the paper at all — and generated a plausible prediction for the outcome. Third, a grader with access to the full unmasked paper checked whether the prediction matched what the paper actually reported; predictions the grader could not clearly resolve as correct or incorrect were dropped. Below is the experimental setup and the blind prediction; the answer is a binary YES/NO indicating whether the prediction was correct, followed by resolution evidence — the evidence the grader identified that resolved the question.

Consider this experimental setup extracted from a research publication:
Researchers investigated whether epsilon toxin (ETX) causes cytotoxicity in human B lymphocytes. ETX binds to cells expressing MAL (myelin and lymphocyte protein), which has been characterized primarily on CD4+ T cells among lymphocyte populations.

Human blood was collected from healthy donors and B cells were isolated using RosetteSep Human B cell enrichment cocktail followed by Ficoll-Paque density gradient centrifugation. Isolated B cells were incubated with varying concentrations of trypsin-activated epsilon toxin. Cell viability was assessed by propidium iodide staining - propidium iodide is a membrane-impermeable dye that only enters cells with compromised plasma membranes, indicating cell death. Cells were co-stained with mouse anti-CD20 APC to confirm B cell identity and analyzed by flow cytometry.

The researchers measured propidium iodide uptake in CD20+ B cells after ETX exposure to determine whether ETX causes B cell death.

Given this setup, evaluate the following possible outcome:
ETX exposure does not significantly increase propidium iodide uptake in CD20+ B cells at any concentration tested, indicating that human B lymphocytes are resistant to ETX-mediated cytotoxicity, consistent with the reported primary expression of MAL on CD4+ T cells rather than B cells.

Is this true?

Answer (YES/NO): YES